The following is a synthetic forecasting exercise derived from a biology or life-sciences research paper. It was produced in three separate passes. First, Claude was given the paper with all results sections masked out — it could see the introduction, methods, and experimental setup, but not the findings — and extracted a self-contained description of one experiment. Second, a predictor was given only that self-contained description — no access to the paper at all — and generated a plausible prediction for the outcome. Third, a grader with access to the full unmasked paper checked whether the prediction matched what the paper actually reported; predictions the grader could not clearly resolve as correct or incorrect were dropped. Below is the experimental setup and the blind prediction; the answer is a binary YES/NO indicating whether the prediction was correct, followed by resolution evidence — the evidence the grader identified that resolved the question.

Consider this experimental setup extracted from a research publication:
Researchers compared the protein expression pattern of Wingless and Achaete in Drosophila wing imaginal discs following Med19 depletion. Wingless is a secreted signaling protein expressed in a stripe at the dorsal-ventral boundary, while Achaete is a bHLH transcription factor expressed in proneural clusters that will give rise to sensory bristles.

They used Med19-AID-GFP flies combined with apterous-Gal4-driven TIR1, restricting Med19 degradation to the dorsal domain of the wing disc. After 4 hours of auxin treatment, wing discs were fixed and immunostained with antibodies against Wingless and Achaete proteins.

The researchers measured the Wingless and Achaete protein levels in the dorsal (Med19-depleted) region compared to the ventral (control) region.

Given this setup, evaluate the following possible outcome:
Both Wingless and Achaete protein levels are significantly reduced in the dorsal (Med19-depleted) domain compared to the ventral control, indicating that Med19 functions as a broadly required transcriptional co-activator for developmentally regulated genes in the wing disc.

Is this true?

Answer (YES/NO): YES